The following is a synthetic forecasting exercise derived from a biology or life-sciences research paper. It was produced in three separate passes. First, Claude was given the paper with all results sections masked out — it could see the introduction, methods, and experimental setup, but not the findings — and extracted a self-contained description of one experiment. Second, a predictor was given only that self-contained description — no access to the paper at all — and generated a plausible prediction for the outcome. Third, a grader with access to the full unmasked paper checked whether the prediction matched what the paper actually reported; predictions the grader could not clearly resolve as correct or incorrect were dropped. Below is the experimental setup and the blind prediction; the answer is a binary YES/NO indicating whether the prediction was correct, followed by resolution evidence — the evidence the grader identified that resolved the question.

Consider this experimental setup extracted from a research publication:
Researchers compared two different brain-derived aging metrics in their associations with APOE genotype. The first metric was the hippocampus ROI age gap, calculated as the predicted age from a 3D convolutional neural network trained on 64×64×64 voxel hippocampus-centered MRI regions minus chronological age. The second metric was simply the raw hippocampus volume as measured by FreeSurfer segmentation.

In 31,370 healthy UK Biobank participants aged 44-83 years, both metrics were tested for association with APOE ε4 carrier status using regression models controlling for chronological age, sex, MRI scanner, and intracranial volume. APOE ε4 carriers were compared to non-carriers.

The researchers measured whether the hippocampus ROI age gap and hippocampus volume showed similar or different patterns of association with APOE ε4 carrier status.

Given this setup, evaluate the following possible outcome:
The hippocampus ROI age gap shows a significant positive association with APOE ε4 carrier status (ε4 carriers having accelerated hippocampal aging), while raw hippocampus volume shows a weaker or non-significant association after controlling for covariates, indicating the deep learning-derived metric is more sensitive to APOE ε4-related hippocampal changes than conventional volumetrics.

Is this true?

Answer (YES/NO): NO